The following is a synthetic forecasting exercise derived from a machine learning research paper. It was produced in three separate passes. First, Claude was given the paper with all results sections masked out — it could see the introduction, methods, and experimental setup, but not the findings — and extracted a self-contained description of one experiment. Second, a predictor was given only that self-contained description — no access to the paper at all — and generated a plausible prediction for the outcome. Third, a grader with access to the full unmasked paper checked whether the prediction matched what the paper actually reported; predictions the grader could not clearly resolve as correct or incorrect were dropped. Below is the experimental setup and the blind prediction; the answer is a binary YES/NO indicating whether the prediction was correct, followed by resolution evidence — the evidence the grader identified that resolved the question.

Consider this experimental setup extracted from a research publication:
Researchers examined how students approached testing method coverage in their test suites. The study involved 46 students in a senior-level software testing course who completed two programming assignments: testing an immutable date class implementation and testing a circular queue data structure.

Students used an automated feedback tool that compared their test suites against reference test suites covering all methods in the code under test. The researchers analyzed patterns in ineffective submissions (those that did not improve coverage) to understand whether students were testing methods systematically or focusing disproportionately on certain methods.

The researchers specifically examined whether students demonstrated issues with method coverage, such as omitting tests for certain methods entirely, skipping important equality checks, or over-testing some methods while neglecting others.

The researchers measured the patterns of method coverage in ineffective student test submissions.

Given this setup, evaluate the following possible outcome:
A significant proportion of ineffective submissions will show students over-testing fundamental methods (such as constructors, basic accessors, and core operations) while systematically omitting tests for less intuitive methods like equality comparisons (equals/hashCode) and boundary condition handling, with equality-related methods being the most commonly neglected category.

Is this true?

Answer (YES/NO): NO